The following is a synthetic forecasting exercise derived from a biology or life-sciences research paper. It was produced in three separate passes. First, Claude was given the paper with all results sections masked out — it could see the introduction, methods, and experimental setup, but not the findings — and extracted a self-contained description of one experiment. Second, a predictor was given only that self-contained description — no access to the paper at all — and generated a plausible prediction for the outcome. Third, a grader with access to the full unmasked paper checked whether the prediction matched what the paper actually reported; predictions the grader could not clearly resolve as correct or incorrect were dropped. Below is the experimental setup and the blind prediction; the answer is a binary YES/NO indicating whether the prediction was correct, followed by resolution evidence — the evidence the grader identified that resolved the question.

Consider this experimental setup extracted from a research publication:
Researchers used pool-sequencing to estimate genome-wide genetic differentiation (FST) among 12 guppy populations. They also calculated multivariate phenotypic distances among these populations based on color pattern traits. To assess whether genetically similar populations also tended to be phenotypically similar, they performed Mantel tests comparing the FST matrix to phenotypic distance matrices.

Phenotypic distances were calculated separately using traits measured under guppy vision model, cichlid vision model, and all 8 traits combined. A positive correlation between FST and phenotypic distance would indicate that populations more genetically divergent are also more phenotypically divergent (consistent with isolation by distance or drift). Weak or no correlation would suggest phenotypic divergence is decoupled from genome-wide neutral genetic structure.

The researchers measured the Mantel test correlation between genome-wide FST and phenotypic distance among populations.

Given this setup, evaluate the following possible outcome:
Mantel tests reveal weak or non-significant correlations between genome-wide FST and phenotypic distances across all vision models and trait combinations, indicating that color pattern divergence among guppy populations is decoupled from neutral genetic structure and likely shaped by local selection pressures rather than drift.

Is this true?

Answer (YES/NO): YES